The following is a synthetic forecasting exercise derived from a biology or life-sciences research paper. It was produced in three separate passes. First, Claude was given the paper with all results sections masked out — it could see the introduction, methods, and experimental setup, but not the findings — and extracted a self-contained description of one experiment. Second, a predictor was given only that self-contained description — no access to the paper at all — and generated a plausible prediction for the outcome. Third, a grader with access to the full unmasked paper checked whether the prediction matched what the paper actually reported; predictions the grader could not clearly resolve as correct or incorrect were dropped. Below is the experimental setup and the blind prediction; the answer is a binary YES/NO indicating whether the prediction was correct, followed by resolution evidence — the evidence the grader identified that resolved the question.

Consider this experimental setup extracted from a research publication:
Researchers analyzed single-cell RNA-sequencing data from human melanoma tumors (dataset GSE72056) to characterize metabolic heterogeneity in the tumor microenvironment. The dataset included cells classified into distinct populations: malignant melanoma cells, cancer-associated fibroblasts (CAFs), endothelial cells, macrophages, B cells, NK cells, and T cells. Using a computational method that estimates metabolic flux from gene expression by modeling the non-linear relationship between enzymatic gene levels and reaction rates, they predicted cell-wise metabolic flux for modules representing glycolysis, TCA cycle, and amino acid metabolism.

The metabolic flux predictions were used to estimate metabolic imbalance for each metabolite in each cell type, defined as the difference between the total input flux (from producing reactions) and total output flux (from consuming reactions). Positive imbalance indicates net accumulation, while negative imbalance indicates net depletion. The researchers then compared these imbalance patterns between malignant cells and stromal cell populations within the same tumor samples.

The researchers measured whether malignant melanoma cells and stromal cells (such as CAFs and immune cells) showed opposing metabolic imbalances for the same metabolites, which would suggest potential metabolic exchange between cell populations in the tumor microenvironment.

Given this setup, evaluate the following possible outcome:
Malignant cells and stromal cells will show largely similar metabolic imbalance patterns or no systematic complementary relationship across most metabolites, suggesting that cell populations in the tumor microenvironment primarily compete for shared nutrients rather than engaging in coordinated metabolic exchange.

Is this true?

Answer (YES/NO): YES